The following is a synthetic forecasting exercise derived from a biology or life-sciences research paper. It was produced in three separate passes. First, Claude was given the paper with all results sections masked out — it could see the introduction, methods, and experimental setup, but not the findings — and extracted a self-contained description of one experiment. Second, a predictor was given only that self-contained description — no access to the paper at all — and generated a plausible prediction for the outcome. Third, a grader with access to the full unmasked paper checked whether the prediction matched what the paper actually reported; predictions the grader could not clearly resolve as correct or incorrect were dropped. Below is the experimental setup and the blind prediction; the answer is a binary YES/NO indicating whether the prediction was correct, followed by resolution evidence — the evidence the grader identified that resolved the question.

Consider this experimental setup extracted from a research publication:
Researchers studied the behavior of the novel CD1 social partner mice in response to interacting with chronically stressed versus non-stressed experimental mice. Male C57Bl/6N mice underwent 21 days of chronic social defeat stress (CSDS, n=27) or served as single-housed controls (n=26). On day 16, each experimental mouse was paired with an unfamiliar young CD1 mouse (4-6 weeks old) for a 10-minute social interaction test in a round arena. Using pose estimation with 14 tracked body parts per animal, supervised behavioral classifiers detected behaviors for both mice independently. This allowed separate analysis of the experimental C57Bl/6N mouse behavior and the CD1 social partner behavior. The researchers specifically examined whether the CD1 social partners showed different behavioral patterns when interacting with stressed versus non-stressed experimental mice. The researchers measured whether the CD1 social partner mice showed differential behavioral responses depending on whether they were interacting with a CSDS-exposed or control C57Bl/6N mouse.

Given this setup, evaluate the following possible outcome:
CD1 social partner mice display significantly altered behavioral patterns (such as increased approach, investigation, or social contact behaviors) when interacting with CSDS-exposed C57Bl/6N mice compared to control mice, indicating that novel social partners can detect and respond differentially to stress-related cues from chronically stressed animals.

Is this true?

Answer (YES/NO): NO